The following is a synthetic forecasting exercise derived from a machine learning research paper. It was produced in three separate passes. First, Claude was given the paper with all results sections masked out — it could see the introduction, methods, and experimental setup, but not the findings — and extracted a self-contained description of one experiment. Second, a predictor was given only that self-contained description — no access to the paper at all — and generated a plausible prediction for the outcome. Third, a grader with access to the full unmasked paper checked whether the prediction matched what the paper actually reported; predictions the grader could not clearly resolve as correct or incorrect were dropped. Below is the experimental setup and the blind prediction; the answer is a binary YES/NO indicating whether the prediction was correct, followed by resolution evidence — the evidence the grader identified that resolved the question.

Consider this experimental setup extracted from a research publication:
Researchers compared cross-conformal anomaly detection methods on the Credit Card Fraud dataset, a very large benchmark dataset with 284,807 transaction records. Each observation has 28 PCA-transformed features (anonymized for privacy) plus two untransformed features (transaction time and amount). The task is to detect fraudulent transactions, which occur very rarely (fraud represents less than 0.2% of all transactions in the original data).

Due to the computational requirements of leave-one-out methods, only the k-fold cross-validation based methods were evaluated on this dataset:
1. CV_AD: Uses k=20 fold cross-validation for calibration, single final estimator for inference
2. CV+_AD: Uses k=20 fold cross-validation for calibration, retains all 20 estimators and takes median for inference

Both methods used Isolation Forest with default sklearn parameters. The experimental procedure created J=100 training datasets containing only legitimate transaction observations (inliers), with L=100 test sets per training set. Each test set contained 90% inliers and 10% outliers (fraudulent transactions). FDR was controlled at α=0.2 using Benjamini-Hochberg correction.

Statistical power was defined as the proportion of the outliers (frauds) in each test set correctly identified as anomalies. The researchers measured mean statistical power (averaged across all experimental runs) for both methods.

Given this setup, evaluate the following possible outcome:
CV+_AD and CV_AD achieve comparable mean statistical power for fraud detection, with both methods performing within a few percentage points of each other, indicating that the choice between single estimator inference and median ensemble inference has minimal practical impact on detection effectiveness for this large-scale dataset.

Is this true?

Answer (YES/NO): YES